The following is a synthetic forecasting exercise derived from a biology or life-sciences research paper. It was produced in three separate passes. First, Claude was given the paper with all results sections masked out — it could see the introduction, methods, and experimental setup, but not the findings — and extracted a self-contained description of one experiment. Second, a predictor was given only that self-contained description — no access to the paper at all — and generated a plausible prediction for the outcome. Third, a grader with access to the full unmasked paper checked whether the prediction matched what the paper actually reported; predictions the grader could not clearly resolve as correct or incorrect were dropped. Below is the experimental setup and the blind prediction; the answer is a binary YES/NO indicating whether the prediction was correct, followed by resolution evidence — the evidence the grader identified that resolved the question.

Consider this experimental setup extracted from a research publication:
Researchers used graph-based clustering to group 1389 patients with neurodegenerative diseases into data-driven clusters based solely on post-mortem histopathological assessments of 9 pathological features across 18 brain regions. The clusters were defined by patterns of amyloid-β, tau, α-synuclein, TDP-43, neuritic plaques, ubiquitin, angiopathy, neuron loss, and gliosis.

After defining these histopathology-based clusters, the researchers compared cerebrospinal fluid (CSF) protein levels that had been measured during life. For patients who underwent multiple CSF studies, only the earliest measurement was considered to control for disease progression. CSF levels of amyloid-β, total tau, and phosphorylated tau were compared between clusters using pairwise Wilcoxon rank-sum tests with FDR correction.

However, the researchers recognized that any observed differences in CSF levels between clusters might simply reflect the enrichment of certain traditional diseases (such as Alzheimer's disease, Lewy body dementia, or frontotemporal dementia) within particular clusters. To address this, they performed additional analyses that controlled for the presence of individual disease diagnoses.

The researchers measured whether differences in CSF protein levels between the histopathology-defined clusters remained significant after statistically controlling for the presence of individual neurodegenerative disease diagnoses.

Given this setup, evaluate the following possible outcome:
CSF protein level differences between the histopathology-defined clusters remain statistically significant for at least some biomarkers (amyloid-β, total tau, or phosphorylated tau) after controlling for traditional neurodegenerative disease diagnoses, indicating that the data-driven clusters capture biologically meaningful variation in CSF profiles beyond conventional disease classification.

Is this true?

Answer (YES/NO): YES